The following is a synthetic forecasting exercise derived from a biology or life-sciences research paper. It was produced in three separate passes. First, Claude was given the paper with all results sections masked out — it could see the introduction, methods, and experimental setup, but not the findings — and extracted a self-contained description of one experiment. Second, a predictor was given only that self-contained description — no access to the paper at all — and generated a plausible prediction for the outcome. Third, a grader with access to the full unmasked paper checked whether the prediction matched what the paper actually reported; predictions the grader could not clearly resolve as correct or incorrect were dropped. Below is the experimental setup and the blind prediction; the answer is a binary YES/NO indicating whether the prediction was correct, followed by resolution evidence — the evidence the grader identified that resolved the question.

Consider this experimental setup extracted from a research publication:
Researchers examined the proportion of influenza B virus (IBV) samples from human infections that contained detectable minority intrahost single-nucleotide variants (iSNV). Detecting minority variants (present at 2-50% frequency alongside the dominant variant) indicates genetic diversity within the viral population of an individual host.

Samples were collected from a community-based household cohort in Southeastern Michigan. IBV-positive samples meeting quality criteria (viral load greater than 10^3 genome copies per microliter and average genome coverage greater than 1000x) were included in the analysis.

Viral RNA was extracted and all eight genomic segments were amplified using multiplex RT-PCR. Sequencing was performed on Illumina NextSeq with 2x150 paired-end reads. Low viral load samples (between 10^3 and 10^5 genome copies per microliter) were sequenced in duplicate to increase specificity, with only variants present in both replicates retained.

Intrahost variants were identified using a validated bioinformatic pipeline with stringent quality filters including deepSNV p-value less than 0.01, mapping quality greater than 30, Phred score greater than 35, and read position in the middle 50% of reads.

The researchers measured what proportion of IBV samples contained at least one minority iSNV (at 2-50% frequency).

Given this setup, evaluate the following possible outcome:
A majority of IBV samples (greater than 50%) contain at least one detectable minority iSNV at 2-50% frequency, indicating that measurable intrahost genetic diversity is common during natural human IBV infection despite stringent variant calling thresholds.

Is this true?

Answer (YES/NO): NO